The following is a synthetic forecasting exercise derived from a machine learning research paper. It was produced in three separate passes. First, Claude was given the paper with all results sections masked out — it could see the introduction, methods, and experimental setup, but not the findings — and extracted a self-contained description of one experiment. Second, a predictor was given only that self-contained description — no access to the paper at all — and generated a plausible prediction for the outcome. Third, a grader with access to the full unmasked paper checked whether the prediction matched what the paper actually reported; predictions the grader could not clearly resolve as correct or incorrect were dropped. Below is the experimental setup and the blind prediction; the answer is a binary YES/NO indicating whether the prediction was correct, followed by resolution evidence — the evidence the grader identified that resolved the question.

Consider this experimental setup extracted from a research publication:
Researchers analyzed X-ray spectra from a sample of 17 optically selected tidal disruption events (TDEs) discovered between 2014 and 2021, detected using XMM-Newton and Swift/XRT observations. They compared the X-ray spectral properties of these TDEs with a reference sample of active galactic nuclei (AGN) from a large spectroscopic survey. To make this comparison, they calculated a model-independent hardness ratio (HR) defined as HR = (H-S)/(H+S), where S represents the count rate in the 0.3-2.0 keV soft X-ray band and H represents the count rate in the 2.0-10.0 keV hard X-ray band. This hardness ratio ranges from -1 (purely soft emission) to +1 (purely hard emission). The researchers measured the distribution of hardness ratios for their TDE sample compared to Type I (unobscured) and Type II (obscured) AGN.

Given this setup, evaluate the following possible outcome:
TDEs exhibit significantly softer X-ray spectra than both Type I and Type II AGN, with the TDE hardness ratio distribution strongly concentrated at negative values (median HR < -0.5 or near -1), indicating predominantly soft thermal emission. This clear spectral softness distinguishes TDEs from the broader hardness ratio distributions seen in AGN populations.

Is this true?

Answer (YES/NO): YES